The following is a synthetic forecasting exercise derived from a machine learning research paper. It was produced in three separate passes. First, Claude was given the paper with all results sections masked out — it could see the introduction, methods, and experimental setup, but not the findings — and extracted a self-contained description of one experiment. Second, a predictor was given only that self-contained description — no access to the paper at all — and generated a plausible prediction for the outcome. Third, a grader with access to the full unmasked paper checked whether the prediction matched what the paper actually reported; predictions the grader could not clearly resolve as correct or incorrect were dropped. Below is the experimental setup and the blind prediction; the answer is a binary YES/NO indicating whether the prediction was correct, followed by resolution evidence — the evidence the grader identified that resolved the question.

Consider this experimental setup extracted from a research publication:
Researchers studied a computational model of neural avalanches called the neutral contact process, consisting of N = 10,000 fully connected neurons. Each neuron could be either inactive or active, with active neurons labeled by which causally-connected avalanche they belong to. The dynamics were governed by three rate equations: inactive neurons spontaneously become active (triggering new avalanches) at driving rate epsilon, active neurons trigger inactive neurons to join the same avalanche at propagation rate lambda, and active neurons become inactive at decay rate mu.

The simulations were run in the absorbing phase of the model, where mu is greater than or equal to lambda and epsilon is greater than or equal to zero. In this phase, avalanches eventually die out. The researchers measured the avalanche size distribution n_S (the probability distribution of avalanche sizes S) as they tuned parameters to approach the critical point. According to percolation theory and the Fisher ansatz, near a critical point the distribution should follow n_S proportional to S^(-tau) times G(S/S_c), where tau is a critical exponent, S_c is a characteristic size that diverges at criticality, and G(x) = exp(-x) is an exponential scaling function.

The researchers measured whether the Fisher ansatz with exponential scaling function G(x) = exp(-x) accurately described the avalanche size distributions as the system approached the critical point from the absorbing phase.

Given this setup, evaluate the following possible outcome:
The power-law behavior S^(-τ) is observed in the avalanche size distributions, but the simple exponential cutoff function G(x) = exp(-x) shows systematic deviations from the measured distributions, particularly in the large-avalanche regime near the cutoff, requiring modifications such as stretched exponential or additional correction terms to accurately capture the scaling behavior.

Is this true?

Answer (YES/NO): NO